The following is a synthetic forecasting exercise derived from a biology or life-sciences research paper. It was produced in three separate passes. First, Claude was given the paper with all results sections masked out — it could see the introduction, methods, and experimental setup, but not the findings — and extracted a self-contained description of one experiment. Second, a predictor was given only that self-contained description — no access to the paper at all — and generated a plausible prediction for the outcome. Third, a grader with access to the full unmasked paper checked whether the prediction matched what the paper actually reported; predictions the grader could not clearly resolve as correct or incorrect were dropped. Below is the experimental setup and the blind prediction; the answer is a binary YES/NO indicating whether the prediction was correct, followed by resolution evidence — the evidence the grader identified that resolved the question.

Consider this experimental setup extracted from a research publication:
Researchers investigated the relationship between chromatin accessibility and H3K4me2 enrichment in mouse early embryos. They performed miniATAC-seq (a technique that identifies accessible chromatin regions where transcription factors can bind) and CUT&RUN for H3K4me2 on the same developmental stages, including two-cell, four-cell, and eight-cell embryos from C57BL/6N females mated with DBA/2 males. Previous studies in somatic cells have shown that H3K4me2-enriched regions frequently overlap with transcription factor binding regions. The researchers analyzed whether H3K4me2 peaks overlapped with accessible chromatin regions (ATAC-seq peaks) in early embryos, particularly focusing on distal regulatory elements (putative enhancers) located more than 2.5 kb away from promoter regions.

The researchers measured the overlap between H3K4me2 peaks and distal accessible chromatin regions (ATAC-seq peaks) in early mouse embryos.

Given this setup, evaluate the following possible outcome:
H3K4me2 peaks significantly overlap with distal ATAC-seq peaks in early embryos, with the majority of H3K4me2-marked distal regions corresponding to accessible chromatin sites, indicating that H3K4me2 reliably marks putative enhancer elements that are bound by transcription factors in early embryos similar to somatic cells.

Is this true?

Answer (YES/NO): YES